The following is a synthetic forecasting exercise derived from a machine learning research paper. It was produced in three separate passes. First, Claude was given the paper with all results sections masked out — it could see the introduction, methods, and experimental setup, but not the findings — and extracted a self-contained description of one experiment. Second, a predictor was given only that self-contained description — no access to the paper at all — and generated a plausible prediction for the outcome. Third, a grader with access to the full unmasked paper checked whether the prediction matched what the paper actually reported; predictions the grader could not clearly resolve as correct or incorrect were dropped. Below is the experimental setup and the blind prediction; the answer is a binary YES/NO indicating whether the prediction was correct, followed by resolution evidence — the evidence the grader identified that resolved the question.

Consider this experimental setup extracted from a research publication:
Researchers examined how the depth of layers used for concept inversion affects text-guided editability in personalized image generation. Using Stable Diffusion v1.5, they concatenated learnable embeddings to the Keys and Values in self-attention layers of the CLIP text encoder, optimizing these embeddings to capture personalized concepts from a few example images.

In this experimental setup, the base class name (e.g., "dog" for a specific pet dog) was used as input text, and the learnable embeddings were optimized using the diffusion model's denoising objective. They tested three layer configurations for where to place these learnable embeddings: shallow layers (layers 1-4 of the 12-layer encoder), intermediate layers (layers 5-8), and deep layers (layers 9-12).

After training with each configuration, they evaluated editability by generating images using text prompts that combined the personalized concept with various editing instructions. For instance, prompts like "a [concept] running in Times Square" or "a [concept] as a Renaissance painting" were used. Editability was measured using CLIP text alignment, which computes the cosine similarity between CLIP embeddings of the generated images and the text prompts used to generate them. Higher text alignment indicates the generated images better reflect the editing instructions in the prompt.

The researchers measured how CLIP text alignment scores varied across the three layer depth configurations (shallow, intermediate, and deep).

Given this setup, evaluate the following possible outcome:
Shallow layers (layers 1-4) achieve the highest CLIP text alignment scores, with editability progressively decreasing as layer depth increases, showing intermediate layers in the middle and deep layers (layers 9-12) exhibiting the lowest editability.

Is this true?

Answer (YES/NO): NO